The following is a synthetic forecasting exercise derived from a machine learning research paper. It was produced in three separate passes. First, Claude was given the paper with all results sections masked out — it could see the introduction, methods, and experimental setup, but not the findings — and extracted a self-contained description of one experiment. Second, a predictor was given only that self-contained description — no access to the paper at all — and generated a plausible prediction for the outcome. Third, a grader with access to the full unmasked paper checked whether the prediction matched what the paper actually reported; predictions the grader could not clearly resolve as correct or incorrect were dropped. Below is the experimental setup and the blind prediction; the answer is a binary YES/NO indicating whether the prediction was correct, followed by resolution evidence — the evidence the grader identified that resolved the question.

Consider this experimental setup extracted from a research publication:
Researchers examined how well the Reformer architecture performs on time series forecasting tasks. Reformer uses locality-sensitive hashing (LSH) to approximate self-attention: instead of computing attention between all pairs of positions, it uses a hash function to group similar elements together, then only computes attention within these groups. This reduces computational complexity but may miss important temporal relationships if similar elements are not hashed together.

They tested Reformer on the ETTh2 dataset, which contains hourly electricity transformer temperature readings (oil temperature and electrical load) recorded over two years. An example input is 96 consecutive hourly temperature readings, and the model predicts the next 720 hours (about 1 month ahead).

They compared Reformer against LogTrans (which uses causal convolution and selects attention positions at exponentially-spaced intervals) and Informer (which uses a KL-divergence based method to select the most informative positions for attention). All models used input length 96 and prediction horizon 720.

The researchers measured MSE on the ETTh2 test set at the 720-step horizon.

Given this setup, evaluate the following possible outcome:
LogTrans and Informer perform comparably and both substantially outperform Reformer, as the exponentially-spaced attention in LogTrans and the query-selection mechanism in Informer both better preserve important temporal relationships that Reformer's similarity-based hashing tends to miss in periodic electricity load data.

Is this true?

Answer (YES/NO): NO